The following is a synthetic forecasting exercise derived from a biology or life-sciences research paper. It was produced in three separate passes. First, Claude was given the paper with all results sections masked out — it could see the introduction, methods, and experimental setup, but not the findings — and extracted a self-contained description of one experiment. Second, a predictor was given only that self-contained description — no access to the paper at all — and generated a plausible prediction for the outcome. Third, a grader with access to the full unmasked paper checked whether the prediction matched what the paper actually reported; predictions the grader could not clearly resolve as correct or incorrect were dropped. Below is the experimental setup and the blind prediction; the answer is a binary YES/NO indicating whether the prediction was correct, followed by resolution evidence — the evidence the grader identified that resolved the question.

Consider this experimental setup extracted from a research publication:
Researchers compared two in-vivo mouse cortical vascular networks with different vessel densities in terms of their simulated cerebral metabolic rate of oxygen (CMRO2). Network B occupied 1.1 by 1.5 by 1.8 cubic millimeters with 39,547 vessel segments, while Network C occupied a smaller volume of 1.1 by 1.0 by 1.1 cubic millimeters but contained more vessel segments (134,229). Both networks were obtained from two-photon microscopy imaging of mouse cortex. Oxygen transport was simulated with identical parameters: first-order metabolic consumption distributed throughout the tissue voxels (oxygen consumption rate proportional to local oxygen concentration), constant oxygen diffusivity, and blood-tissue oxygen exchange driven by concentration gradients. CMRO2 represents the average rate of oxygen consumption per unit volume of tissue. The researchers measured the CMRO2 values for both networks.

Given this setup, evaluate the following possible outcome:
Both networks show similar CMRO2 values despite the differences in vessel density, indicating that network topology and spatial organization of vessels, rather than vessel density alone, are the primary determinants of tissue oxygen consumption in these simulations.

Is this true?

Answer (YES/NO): NO